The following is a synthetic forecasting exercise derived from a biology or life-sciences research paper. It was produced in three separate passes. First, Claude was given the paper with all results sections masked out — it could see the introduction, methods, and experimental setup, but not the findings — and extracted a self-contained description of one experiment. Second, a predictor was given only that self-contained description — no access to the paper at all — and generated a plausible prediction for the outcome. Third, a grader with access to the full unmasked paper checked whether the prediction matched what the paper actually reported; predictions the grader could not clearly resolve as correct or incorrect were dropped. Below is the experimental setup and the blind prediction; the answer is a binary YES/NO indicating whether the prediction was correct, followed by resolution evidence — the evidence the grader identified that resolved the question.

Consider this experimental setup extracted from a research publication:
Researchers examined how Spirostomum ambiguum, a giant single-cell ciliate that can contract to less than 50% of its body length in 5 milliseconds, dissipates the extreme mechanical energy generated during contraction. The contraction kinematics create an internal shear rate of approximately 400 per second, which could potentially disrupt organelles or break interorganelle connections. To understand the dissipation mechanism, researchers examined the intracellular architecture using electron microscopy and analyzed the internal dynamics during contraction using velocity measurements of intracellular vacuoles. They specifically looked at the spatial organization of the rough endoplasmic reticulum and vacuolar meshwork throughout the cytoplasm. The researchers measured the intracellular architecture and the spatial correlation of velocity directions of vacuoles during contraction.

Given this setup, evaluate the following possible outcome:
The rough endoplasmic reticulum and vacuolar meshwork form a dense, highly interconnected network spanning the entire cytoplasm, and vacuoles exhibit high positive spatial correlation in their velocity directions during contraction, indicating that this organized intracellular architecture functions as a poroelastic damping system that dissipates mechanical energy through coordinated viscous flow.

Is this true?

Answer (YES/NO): NO